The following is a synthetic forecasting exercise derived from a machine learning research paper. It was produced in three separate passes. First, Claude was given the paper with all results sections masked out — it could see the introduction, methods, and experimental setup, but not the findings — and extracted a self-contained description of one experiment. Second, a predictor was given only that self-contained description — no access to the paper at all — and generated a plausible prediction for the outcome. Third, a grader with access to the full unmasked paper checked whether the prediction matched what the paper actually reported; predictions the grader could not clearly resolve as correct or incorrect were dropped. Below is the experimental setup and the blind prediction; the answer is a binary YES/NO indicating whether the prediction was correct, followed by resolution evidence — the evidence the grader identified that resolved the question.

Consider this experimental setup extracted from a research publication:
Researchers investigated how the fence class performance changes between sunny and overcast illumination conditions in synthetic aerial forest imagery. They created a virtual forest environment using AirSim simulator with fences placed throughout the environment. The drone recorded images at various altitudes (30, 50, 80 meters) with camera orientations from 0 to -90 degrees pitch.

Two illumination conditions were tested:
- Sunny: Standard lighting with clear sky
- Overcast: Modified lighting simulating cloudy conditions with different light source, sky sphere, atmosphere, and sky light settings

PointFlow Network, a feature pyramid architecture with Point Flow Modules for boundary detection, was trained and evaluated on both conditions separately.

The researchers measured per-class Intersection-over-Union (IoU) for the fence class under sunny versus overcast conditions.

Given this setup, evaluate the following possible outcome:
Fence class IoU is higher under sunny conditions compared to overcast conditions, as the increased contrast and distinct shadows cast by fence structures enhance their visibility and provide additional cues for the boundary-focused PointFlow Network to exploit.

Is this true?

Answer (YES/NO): NO